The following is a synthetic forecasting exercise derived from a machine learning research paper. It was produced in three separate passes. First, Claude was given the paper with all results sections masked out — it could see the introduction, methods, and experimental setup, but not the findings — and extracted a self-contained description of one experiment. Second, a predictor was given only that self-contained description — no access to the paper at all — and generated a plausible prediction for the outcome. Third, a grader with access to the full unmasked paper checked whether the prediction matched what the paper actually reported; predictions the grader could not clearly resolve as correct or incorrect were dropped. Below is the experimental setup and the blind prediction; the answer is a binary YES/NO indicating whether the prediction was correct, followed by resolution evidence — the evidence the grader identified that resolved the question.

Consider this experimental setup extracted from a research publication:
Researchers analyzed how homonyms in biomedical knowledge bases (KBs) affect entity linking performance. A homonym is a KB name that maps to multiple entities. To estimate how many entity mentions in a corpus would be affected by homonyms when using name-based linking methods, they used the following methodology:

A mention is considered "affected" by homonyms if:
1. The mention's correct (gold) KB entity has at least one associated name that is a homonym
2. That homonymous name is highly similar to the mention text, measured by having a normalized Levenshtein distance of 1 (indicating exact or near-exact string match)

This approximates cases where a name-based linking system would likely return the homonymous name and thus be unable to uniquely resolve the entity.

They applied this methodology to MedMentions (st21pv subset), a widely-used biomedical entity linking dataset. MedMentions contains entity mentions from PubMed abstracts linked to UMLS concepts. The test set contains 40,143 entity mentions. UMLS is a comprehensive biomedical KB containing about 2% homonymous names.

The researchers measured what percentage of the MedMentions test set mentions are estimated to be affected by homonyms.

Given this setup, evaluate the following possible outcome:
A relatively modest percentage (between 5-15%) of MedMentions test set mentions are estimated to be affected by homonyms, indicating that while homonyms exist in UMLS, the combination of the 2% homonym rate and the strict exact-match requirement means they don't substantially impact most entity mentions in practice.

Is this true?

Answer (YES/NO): NO